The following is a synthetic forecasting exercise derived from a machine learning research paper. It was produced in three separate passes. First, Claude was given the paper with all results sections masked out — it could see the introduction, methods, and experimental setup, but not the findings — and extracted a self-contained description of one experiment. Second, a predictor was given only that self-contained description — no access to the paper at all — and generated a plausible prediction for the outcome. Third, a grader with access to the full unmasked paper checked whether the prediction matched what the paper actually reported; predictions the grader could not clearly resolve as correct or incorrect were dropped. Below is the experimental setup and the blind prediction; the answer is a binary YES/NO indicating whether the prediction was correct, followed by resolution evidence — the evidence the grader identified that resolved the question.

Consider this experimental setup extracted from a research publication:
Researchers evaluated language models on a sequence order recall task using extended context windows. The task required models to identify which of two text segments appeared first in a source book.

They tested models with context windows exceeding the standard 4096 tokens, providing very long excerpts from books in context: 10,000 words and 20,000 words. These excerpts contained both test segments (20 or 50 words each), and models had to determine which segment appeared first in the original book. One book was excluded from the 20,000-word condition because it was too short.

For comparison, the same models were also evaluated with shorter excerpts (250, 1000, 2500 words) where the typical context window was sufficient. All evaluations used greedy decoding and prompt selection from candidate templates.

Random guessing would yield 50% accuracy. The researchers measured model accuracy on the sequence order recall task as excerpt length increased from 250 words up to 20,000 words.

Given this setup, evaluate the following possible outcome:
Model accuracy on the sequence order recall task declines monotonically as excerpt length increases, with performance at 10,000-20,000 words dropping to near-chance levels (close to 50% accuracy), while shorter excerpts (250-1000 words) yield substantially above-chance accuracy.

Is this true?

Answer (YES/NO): NO